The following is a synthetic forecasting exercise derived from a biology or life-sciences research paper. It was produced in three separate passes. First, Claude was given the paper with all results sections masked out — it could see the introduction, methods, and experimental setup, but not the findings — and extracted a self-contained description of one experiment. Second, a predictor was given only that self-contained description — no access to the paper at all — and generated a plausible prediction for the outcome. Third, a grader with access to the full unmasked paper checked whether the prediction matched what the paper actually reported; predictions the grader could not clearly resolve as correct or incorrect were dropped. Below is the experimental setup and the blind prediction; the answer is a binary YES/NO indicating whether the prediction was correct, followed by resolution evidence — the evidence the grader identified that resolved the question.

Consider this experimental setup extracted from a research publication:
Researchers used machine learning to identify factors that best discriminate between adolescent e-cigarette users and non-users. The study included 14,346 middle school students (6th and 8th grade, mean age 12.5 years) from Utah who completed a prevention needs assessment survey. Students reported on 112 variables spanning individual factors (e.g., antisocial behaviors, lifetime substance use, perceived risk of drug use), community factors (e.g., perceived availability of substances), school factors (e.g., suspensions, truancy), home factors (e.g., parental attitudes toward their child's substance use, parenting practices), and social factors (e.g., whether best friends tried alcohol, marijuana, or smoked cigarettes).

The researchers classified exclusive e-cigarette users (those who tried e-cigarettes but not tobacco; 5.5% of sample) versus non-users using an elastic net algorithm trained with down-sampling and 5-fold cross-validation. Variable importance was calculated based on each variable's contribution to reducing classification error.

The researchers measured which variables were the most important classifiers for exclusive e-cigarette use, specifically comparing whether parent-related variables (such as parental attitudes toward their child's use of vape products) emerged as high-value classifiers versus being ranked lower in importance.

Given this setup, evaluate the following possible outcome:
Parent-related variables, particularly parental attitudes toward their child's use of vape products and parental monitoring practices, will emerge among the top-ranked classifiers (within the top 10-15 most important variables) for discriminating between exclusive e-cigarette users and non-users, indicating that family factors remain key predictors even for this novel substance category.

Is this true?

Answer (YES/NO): NO